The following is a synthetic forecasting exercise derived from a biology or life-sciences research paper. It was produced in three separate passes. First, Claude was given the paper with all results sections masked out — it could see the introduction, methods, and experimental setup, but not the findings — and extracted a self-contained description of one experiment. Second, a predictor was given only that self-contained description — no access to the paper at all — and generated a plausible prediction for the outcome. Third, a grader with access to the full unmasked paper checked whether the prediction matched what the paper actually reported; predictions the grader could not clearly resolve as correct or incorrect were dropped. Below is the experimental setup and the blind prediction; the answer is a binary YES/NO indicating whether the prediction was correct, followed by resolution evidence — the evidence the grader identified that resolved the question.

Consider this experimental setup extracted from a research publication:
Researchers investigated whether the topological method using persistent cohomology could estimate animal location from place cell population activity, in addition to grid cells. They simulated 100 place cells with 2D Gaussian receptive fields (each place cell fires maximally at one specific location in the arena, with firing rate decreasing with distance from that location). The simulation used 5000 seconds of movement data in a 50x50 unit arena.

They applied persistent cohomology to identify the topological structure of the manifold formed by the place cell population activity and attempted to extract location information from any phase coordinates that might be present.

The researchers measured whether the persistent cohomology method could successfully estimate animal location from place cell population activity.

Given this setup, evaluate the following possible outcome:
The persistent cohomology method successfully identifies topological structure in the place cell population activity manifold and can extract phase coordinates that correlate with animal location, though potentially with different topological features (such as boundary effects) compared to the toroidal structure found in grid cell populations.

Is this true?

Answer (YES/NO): NO